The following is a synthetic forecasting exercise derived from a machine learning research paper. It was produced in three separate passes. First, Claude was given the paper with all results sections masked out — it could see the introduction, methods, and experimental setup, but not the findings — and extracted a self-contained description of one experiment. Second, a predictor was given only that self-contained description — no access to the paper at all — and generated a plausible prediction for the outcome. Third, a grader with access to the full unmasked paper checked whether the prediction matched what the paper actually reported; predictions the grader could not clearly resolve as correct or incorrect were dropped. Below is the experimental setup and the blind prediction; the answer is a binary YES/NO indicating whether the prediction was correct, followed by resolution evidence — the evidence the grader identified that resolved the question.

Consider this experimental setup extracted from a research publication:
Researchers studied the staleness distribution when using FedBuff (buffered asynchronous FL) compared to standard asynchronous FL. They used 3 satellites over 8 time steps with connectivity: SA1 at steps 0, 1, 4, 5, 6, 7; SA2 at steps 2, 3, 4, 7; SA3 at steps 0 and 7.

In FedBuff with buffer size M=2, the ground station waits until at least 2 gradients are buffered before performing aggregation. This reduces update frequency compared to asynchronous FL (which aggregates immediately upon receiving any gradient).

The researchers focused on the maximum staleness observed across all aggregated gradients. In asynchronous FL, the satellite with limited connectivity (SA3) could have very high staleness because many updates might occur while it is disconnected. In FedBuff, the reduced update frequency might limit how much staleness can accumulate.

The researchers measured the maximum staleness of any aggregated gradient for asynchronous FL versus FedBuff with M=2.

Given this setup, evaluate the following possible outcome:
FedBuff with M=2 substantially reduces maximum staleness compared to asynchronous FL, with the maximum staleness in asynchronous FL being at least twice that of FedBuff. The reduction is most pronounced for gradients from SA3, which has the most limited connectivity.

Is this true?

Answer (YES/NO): YES